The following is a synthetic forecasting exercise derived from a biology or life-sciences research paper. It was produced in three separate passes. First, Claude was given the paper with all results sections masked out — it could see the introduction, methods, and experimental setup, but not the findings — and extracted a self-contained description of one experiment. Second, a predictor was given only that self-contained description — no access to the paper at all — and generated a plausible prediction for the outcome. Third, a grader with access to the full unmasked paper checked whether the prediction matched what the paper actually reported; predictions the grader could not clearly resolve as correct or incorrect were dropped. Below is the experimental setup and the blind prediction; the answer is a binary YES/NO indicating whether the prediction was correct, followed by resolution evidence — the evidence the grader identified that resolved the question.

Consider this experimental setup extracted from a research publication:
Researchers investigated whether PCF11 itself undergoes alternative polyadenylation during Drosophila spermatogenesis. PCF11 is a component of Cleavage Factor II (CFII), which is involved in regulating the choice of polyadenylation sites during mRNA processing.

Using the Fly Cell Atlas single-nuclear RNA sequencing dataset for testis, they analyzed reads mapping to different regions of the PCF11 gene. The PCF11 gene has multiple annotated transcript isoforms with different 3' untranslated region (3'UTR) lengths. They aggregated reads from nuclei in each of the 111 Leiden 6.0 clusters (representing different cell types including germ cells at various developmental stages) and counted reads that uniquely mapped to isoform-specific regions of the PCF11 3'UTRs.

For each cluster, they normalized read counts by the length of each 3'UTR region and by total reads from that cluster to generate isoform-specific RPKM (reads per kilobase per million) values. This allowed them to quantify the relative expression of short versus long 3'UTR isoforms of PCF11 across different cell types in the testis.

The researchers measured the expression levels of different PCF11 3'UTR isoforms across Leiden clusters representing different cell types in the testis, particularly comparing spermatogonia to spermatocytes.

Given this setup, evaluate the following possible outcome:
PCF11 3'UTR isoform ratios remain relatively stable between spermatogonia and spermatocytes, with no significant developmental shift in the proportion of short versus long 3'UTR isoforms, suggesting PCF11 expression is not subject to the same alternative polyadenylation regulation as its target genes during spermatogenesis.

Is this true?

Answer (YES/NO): NO